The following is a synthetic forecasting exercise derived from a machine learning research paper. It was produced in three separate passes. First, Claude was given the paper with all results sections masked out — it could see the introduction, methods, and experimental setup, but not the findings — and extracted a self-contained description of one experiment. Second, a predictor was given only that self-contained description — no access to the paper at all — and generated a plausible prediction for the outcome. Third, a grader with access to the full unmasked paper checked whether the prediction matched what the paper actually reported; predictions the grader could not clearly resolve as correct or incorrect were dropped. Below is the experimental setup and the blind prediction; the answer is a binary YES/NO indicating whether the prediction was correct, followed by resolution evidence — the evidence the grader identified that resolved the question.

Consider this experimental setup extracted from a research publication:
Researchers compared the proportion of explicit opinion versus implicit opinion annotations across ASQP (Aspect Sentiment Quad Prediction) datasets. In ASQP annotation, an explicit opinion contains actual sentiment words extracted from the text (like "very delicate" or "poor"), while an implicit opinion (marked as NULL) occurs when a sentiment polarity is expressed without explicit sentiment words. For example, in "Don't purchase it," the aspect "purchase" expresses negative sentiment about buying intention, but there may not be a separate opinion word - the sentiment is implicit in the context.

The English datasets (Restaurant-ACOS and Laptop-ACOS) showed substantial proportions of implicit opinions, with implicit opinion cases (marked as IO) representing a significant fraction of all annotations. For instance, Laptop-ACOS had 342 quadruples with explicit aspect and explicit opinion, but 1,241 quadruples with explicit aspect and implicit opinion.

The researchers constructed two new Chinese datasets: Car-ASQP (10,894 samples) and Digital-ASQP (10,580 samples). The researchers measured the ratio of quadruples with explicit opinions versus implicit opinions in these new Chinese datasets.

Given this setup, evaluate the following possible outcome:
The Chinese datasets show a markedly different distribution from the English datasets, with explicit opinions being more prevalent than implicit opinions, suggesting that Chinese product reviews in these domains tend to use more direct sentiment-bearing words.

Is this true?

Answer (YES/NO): YES